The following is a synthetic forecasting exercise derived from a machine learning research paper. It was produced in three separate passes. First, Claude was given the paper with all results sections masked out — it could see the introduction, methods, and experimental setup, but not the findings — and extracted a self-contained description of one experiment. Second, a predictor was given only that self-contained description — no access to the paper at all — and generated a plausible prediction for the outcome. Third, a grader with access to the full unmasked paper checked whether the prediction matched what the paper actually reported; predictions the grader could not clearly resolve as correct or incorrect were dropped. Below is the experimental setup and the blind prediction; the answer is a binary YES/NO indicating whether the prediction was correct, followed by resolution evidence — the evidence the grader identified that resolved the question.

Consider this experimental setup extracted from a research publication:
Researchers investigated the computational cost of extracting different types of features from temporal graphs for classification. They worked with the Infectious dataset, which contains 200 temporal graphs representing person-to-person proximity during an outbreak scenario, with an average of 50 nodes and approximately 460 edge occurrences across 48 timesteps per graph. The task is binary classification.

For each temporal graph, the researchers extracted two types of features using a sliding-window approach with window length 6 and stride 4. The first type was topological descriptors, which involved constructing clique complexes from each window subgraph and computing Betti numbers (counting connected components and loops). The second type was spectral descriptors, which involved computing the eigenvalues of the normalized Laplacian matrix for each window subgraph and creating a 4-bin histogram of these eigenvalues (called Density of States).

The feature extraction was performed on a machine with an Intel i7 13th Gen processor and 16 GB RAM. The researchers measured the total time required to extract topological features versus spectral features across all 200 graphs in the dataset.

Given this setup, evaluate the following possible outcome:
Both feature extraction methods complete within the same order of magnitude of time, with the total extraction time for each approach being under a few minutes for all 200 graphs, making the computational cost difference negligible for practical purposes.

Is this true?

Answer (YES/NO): YES